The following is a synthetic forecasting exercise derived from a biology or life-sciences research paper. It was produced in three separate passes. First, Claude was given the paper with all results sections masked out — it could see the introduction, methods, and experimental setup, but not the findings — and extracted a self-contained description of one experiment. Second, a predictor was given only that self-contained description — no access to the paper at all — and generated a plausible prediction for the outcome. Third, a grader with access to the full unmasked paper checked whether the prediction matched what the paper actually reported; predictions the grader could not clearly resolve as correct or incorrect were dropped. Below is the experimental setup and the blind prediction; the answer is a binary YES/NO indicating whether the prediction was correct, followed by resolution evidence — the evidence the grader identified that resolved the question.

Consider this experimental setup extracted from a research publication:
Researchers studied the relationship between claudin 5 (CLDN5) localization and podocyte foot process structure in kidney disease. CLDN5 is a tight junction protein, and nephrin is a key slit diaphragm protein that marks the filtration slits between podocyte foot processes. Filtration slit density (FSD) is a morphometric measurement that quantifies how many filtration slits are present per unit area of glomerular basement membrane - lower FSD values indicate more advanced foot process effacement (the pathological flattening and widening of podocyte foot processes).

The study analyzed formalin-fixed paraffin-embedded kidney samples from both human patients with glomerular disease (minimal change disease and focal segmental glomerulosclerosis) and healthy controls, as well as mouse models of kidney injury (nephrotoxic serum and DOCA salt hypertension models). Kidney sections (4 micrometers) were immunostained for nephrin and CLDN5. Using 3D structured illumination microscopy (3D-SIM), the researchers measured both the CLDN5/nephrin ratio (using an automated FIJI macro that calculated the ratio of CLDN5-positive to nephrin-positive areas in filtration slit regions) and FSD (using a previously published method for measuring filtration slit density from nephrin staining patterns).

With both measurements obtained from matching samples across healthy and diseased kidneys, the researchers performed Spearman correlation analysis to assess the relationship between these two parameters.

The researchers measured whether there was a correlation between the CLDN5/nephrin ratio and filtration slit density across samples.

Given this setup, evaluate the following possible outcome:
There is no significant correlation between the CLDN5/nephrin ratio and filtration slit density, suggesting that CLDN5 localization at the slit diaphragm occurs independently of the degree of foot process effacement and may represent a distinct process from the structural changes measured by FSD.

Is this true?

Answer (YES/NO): NO